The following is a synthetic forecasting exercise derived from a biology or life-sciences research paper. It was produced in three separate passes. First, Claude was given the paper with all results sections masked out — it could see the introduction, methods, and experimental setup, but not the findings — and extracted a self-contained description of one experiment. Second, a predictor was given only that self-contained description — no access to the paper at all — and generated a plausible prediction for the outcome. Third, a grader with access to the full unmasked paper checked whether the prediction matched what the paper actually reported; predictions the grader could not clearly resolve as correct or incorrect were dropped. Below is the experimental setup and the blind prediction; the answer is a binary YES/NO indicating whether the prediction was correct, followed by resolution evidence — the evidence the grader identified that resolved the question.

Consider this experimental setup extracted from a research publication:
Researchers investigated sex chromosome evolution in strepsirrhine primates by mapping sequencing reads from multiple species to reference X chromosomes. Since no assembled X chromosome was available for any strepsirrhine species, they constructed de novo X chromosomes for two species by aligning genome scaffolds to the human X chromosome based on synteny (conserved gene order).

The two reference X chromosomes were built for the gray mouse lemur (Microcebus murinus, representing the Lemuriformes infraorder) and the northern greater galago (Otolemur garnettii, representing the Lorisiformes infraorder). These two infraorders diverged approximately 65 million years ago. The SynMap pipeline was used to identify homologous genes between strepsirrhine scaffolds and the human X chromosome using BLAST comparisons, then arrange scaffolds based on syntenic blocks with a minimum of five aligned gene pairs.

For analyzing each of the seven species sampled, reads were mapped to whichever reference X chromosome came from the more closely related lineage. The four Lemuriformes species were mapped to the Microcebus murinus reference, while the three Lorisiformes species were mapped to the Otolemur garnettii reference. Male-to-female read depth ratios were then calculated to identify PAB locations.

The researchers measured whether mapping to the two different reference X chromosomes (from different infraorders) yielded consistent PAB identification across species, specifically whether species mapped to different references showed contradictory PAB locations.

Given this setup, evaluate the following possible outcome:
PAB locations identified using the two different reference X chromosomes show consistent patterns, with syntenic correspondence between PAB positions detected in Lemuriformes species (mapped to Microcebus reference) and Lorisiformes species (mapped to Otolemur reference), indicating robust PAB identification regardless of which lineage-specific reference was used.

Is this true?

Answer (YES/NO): YES